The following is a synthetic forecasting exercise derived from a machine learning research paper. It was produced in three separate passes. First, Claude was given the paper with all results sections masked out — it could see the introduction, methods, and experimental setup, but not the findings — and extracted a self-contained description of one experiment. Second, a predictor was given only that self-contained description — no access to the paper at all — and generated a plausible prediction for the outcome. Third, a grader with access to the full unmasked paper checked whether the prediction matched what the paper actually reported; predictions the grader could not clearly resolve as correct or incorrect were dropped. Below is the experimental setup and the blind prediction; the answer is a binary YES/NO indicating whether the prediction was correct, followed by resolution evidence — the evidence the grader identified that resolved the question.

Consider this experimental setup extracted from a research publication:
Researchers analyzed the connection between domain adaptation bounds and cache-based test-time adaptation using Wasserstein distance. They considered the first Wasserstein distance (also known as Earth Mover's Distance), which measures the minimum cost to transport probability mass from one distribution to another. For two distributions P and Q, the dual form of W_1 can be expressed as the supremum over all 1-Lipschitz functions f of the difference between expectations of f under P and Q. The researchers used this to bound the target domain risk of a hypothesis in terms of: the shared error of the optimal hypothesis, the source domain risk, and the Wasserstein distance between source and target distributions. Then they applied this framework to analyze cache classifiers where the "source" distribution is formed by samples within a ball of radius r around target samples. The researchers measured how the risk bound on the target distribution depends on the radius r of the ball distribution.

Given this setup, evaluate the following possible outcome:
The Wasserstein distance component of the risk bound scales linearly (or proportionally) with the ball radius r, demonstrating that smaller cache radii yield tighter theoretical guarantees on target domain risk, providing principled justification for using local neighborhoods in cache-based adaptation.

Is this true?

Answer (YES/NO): NO